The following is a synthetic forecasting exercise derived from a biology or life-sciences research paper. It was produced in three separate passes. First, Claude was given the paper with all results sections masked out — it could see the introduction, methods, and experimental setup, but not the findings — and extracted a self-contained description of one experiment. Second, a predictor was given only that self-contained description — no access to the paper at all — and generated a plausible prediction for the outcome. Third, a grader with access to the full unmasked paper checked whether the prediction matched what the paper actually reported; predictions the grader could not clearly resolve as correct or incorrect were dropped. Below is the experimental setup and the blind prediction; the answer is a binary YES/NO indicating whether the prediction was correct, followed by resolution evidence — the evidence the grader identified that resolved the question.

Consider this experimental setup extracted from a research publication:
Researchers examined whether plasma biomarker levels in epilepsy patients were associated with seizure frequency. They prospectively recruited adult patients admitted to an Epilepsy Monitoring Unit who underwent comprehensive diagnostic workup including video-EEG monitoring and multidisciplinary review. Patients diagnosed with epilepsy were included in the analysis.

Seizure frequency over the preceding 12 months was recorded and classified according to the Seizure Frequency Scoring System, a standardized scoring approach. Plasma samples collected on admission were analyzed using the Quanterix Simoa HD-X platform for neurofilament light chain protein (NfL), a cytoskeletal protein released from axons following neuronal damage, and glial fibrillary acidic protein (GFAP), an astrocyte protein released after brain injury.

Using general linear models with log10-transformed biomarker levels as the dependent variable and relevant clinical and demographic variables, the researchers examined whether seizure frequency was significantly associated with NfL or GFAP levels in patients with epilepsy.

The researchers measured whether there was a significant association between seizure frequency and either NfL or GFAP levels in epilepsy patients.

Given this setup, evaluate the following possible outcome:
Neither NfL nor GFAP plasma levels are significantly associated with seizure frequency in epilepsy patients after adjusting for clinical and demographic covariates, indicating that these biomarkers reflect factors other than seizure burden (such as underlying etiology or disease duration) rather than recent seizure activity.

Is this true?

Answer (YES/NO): YES